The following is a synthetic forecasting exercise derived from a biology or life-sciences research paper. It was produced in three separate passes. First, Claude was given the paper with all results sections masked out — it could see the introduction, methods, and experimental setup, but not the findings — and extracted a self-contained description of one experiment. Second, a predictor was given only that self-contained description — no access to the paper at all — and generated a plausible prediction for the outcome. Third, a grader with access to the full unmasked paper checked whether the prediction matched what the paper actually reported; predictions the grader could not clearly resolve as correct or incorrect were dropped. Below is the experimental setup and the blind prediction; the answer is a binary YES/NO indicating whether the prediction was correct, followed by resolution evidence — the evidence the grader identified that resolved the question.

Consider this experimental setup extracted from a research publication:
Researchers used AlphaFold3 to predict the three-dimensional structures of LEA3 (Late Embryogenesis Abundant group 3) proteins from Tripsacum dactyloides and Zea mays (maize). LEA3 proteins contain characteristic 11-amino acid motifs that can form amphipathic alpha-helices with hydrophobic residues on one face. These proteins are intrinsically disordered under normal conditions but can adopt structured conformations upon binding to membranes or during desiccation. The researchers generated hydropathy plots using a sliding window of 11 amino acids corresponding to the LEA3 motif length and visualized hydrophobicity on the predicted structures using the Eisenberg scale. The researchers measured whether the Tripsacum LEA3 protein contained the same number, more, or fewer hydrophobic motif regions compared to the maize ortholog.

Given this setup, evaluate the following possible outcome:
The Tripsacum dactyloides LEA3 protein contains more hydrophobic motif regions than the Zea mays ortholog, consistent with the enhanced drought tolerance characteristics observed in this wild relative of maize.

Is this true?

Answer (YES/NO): YES